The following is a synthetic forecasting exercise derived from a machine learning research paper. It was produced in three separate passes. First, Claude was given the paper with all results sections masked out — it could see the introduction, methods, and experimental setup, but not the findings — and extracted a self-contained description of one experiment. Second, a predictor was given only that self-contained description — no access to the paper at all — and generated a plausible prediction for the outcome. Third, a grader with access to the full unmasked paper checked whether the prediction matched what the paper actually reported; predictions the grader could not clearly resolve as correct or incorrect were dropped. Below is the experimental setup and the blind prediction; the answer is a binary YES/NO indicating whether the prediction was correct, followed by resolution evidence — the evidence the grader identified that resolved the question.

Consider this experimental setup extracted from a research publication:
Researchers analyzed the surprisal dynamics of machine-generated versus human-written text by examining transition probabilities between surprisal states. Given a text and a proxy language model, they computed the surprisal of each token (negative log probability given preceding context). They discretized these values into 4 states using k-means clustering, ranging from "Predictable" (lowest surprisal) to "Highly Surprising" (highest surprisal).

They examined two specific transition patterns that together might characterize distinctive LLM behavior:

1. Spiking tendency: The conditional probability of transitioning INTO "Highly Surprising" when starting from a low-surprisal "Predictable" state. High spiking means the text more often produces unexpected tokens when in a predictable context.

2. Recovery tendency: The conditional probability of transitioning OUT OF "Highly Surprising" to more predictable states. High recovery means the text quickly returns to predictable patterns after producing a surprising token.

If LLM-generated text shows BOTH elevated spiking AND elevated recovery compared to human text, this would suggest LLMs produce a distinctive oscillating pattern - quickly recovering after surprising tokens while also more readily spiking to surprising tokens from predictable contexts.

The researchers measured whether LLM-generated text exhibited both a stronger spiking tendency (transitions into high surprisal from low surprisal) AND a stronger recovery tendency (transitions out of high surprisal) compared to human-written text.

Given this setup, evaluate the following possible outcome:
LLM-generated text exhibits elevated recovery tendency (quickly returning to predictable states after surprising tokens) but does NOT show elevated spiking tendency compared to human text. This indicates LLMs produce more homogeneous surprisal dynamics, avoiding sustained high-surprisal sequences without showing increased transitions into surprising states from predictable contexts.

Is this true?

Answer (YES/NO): NO